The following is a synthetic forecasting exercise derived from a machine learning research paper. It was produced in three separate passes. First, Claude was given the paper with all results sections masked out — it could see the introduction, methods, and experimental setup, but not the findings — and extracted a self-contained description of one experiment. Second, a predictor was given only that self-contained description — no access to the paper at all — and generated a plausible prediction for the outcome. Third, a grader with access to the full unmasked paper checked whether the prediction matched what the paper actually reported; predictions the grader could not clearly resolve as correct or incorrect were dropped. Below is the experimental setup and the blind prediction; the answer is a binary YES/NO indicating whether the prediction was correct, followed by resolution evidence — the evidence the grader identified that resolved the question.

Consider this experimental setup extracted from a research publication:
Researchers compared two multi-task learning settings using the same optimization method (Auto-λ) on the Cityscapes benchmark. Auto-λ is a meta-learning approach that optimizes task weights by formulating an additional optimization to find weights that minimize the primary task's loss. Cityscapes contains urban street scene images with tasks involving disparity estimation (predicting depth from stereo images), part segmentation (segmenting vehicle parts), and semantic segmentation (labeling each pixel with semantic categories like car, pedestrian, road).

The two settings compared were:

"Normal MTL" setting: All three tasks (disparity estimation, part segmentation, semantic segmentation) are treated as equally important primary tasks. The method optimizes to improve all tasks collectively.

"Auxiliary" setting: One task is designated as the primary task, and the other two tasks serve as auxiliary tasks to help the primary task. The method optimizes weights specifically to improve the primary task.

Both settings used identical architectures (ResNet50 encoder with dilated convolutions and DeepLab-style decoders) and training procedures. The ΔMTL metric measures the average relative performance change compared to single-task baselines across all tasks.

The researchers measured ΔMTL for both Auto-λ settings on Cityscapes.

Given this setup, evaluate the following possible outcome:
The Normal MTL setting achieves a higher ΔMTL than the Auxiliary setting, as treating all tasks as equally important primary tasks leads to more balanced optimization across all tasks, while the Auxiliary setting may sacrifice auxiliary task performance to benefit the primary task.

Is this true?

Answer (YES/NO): NO